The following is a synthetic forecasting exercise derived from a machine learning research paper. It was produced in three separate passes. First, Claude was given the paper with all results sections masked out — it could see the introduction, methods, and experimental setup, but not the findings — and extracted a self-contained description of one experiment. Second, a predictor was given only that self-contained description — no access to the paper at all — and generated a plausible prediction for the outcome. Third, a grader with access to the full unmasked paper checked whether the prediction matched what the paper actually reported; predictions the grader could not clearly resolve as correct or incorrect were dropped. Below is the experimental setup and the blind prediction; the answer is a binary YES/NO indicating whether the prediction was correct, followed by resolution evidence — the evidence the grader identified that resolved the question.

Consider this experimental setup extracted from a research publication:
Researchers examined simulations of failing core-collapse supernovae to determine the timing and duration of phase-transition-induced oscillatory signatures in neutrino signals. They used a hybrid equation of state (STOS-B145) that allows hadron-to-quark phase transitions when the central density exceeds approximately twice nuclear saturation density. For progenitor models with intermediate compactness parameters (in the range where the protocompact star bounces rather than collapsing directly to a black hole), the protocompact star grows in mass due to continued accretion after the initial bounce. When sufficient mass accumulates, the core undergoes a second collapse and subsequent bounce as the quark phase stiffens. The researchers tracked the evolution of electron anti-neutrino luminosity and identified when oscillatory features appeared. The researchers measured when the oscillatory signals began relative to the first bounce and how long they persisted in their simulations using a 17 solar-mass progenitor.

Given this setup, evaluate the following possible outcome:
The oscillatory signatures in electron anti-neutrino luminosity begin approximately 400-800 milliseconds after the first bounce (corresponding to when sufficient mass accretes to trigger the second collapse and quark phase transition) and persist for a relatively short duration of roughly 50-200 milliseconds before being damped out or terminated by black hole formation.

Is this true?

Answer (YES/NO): NO